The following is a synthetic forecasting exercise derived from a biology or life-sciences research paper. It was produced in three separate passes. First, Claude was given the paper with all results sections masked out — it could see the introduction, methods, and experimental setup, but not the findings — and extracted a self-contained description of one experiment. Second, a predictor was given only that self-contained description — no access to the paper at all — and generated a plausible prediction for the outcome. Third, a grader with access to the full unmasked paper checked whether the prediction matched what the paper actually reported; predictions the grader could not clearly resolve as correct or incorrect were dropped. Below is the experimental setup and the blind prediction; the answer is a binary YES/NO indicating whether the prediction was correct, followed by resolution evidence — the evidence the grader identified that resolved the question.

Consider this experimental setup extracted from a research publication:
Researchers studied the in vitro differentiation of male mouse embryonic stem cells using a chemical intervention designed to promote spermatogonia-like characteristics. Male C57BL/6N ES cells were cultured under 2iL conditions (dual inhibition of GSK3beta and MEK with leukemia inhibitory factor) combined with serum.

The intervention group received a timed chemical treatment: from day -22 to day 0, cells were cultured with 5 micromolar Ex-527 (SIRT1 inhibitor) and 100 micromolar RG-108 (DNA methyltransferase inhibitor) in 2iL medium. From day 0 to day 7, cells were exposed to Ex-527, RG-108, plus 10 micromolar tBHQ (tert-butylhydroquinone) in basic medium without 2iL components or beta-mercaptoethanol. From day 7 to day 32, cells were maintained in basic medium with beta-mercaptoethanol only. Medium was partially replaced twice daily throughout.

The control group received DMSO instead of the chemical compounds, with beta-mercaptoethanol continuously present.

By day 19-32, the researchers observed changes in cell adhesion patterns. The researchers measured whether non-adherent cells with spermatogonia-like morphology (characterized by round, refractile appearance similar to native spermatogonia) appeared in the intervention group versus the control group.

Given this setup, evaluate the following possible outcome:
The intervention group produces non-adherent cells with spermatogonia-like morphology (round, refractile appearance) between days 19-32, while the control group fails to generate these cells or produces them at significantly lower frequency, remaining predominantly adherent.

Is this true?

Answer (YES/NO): NO